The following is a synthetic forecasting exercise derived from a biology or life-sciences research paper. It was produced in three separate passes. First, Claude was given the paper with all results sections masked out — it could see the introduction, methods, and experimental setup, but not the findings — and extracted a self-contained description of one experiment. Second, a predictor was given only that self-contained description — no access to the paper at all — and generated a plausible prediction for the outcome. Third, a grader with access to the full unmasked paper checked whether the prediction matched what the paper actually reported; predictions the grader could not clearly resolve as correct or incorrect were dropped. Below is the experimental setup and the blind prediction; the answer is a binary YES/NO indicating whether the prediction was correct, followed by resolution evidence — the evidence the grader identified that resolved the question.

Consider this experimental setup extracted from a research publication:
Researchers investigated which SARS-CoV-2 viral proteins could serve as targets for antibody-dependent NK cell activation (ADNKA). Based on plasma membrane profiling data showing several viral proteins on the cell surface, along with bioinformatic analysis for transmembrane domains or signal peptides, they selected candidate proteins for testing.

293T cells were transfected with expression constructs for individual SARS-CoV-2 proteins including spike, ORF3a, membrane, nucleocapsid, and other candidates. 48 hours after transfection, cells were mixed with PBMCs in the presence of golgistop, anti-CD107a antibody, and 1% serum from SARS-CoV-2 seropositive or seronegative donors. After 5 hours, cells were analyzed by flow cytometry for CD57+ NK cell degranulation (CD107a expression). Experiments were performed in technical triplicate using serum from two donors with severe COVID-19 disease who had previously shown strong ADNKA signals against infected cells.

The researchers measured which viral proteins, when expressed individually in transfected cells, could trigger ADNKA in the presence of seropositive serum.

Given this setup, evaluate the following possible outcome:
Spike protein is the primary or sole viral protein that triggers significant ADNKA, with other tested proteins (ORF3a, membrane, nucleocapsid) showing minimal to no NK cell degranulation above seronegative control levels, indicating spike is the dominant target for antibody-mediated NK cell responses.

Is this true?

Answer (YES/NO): NO